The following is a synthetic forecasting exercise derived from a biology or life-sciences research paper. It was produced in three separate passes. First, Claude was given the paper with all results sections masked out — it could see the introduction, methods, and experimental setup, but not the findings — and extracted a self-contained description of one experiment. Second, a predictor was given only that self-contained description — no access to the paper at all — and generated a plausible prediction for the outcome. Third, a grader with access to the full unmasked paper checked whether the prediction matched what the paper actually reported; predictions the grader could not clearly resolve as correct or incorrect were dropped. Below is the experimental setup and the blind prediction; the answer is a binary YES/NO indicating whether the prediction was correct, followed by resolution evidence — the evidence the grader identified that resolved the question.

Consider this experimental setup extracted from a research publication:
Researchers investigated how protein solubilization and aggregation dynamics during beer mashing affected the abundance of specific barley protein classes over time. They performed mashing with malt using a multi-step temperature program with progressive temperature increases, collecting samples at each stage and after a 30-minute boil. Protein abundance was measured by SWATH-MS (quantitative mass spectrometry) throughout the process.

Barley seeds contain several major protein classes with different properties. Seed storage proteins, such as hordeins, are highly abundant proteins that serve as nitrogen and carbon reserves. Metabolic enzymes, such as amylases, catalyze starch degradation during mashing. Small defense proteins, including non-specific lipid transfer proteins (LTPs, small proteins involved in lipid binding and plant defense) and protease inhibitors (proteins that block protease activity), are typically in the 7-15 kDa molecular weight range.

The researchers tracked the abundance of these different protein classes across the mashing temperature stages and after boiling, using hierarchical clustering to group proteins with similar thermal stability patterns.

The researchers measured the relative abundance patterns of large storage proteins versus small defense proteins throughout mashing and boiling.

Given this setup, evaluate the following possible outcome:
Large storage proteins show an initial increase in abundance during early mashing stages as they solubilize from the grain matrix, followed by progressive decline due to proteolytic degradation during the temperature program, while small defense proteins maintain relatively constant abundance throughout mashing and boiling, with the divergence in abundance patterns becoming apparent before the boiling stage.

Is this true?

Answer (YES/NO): NO